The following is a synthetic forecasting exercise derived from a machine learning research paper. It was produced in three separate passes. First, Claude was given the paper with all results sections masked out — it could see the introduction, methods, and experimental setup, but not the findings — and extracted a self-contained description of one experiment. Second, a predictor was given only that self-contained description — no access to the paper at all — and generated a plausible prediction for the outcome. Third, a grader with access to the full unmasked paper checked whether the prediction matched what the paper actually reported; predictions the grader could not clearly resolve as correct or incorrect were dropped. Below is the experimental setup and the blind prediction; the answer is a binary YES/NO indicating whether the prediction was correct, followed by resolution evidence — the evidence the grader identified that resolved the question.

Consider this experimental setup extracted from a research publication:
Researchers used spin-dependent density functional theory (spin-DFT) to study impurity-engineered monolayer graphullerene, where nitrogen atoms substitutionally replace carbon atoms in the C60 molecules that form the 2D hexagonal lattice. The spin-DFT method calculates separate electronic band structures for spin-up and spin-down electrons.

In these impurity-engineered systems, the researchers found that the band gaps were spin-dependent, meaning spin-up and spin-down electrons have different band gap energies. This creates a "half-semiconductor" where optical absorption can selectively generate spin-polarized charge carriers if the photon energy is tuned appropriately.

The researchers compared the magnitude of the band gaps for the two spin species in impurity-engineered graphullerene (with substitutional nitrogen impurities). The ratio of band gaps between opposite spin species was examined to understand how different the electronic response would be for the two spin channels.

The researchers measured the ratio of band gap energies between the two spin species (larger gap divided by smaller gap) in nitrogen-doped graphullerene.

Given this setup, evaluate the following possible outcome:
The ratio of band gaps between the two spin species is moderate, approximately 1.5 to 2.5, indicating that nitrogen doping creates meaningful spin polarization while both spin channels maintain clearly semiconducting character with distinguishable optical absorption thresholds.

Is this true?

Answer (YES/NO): NO